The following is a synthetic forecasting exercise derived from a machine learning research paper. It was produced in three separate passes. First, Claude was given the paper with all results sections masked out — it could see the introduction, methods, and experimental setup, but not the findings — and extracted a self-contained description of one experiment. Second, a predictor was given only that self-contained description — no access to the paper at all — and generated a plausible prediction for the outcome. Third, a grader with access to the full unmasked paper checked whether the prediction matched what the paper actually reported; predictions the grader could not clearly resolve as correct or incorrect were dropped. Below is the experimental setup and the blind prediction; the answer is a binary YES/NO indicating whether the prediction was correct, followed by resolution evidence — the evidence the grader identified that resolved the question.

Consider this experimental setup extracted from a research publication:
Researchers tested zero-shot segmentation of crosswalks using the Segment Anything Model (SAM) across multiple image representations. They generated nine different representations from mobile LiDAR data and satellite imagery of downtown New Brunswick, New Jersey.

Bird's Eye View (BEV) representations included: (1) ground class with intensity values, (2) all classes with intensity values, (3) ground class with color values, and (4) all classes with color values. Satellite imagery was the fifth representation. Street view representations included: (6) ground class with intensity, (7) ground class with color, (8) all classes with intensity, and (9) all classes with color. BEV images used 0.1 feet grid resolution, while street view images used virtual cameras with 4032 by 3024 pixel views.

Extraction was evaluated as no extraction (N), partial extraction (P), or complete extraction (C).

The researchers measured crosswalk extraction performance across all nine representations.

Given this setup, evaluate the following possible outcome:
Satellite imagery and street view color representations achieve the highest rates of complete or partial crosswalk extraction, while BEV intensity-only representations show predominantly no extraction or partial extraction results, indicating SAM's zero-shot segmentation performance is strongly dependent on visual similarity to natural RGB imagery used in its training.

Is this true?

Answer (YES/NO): NO